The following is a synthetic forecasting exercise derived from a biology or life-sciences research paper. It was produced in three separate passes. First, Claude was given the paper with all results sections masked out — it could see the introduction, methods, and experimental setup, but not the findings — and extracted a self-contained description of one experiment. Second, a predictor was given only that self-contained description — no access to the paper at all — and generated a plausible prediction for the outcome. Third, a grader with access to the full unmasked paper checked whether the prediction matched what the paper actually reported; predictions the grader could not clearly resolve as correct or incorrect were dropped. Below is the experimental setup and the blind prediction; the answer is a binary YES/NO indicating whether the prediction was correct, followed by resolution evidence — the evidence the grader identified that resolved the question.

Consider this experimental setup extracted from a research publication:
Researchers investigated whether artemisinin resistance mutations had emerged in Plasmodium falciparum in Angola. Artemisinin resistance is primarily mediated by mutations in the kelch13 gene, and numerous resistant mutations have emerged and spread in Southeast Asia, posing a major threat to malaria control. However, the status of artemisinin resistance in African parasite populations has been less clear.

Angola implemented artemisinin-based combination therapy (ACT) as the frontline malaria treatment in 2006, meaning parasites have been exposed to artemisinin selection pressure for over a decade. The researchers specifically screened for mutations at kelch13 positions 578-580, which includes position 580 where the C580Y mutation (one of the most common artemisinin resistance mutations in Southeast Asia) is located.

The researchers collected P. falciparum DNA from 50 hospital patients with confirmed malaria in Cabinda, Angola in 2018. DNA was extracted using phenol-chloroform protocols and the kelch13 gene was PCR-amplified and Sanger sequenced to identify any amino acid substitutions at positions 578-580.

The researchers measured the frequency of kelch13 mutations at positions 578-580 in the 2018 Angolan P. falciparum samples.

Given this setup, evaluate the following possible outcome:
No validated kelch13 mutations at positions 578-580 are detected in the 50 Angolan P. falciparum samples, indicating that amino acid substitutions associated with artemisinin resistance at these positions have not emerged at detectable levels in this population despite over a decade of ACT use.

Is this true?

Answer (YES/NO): YES